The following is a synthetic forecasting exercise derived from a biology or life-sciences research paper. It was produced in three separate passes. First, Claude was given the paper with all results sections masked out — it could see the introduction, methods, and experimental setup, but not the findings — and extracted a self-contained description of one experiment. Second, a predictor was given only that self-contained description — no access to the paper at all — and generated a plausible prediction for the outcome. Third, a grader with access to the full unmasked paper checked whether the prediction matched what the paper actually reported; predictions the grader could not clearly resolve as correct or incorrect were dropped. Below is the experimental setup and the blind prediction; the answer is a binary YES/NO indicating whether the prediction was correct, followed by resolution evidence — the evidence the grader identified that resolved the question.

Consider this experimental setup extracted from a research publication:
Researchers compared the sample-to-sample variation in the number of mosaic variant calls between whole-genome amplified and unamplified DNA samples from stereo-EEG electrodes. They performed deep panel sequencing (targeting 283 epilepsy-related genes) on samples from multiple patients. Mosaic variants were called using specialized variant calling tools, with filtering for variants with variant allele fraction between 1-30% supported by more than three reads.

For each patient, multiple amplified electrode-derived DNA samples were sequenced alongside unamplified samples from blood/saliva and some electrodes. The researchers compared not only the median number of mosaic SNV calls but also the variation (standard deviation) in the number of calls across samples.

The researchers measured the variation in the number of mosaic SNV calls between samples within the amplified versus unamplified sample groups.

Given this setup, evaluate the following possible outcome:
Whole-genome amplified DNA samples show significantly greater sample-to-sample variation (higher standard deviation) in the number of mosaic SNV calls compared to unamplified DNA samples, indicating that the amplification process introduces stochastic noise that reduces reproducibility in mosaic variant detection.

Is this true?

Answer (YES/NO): YES